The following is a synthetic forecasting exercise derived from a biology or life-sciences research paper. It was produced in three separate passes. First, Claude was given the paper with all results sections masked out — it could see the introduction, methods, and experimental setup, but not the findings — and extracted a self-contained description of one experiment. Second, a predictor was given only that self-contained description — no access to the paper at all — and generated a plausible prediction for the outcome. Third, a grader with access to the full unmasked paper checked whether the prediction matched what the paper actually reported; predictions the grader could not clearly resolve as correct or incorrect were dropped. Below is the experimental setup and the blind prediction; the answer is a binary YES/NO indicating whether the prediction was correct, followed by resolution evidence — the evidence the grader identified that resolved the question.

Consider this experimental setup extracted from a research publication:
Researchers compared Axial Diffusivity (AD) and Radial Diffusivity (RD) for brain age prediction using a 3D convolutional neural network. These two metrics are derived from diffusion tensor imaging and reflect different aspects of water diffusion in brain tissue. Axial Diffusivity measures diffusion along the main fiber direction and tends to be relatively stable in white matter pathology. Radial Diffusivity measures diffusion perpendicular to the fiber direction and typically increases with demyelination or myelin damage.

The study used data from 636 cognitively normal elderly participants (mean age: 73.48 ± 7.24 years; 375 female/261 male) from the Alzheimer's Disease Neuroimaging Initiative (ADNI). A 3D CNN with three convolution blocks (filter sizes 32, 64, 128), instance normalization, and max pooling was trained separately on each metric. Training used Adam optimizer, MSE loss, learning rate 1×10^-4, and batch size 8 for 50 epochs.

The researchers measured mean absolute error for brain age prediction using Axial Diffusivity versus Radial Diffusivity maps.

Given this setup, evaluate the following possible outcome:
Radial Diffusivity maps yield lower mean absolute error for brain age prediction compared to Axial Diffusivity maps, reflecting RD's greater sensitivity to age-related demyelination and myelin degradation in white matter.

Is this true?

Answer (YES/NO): NO